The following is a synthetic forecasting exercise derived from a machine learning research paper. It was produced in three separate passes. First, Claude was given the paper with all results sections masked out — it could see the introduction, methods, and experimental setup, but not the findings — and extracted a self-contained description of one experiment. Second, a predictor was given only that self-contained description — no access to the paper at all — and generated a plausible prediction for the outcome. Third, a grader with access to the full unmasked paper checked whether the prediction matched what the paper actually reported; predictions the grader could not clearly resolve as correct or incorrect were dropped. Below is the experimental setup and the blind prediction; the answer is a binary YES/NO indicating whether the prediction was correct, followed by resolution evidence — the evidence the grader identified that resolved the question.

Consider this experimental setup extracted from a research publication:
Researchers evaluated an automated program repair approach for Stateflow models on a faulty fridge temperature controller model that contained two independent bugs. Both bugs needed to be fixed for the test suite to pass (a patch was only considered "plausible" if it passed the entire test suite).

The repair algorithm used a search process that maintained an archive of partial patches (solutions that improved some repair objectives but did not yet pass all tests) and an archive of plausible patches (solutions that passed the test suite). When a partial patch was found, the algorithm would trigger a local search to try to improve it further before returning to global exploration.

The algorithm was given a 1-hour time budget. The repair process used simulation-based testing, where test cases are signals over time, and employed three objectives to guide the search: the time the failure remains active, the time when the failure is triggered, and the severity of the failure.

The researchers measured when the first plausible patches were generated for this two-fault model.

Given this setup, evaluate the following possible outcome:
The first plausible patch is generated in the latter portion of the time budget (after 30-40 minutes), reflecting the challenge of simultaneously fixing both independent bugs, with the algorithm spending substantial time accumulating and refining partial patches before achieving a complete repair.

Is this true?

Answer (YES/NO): NO